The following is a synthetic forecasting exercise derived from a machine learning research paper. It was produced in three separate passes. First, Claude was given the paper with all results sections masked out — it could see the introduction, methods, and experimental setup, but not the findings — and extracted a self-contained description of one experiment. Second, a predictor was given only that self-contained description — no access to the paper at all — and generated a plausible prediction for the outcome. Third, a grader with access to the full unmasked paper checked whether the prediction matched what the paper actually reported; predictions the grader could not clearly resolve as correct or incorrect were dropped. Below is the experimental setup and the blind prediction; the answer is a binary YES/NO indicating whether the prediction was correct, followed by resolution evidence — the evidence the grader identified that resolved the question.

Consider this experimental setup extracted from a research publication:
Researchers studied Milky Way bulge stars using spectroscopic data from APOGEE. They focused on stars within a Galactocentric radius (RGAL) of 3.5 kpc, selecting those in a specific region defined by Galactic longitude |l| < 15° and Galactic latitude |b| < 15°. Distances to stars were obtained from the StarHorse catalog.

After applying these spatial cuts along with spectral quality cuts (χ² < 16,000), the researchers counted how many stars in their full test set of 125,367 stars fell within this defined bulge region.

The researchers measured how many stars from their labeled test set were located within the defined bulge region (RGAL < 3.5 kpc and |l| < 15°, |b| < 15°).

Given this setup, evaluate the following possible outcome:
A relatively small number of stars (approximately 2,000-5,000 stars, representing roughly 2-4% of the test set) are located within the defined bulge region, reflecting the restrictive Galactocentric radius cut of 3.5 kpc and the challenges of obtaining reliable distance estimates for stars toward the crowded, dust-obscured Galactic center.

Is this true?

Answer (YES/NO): NO